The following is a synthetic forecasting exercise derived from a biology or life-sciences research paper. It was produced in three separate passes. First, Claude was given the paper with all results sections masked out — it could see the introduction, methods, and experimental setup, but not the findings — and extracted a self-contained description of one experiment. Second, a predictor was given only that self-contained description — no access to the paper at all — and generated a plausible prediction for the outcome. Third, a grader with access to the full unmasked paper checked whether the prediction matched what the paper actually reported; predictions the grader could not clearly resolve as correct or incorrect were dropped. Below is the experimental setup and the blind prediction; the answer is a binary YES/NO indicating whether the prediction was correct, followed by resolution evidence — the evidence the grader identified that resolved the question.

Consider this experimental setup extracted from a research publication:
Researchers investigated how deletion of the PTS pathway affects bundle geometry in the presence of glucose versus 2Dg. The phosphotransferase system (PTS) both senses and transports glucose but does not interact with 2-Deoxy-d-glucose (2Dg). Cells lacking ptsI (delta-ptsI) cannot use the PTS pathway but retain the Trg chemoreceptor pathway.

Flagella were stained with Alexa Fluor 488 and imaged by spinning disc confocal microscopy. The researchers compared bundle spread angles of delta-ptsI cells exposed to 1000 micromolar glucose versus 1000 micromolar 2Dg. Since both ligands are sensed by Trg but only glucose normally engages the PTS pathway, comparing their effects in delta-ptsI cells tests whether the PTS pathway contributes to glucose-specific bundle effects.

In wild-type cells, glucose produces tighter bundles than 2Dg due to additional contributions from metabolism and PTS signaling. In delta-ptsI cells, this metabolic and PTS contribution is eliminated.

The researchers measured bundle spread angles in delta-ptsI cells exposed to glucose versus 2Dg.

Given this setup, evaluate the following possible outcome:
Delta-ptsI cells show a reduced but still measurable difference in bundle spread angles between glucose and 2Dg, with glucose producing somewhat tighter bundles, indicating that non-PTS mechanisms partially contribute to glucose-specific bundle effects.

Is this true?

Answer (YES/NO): NO